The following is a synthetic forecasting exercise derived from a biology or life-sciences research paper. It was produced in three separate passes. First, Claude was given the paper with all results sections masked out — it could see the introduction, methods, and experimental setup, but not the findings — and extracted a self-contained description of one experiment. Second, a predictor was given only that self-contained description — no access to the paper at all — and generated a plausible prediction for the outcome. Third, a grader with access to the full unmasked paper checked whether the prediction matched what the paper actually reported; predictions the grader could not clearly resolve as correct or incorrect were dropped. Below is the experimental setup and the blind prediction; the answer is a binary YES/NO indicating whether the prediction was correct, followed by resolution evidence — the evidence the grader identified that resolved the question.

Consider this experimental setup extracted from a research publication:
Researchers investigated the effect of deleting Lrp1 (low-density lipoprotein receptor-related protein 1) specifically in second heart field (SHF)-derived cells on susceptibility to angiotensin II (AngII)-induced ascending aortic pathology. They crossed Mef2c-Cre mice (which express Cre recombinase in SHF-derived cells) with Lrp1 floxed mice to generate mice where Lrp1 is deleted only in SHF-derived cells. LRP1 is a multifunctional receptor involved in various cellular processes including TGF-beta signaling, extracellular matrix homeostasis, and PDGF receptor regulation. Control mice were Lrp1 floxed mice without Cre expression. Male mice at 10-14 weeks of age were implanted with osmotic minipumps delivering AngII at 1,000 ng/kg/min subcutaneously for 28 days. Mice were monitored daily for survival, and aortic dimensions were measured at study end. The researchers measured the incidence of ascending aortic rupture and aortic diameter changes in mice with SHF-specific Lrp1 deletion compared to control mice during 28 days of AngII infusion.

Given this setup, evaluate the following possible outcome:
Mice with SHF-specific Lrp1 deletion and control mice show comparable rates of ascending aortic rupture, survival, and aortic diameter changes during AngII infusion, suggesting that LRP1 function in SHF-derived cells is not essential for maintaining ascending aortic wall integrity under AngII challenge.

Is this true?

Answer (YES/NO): NO